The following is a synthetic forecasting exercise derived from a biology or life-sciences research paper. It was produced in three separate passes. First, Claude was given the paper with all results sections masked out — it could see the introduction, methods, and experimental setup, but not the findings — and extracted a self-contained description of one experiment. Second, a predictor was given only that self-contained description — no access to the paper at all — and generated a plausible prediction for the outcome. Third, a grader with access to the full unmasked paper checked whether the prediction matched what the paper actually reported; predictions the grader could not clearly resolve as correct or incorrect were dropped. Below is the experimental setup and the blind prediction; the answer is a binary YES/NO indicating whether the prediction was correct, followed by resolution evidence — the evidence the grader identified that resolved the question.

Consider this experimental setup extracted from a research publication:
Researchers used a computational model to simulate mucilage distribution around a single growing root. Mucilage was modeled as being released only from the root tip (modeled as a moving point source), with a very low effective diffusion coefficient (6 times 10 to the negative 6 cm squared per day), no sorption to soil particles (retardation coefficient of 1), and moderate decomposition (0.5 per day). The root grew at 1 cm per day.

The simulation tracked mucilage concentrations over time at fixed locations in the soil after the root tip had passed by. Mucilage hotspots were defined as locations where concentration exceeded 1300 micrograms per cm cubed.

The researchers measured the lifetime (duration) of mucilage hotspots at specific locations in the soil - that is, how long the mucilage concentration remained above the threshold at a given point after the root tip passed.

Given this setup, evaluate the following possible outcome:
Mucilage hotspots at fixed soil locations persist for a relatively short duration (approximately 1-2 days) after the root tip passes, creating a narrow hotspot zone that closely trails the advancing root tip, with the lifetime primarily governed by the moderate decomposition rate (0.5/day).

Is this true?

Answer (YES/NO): NO